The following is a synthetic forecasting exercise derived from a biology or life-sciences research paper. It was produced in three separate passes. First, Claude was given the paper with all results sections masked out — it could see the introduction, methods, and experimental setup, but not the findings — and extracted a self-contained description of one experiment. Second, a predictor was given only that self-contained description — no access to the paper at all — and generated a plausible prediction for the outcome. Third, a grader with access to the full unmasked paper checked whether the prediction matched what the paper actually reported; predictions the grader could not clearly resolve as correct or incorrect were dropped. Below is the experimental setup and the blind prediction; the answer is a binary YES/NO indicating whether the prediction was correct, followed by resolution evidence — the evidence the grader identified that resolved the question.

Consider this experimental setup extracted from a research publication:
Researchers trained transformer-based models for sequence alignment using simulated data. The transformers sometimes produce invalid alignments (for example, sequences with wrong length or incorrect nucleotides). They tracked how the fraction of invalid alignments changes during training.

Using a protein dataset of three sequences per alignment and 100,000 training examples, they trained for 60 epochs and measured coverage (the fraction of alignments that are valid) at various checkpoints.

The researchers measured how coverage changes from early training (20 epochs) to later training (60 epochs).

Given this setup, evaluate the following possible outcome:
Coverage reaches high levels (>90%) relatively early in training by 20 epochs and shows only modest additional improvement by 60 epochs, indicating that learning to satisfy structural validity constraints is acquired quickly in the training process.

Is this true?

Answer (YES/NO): NO